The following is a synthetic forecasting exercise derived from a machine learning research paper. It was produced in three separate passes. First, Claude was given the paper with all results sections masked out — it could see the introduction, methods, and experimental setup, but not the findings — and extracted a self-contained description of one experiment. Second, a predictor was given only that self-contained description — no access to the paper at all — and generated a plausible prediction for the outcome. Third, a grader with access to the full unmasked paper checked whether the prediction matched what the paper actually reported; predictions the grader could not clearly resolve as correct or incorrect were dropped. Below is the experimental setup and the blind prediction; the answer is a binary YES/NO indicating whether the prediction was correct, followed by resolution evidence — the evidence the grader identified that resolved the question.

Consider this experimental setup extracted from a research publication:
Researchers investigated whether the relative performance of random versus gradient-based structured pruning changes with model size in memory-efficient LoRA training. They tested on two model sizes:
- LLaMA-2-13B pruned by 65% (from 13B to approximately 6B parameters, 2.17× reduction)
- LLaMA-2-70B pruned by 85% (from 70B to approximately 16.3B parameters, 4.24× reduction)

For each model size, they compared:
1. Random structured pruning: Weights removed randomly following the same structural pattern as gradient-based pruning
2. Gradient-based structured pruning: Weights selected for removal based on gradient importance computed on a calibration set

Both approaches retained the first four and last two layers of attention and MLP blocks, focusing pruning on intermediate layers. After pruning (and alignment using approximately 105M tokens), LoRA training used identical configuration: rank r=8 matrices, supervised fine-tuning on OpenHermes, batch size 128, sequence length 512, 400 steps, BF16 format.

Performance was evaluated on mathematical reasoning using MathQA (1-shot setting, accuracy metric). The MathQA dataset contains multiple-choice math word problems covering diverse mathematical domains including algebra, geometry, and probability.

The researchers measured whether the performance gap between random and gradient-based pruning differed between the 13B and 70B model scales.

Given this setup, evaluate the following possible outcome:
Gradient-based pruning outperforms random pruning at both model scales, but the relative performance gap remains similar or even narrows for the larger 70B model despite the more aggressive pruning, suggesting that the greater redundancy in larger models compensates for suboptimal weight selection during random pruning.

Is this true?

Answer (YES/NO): NO